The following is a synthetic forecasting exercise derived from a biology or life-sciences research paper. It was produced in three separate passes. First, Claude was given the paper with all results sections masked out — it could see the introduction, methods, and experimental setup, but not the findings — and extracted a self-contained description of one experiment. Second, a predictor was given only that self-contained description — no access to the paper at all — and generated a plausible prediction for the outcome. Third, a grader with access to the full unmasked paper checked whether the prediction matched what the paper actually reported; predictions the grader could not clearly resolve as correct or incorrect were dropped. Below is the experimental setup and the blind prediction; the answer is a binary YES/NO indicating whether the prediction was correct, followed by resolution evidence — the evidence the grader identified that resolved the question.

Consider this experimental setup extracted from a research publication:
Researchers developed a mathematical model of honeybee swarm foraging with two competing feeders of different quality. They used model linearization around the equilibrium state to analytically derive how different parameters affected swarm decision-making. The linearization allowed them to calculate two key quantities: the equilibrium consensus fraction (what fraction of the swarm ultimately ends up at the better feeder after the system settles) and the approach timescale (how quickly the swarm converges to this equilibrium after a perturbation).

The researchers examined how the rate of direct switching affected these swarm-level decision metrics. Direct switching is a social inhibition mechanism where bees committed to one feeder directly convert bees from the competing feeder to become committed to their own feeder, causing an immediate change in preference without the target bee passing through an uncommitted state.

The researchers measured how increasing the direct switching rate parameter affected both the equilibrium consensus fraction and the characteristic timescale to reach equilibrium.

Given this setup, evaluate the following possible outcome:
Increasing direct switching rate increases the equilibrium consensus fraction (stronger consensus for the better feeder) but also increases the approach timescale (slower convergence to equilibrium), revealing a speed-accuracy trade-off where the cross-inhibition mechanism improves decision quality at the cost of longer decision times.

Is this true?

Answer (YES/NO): NO